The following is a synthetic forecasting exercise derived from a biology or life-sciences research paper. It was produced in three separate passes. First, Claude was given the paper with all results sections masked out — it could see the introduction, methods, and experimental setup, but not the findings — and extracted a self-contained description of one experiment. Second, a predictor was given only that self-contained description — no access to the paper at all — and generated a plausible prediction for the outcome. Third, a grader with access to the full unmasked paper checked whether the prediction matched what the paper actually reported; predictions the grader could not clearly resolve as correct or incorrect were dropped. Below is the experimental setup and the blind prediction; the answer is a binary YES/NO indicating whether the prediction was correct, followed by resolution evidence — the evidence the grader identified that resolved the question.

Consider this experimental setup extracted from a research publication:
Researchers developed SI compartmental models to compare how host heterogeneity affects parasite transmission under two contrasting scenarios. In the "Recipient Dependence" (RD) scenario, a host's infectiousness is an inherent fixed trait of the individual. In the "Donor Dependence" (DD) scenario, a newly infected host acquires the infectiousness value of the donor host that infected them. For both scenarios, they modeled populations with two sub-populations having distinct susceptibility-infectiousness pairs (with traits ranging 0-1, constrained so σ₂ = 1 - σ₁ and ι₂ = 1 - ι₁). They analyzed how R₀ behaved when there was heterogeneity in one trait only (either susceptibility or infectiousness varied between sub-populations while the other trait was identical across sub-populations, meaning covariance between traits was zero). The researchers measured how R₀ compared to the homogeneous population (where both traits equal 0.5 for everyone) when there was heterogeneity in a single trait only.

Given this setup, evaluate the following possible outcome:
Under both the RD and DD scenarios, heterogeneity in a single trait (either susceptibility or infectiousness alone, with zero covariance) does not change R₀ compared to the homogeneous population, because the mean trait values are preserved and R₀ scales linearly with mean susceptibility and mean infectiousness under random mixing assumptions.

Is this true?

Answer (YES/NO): NO